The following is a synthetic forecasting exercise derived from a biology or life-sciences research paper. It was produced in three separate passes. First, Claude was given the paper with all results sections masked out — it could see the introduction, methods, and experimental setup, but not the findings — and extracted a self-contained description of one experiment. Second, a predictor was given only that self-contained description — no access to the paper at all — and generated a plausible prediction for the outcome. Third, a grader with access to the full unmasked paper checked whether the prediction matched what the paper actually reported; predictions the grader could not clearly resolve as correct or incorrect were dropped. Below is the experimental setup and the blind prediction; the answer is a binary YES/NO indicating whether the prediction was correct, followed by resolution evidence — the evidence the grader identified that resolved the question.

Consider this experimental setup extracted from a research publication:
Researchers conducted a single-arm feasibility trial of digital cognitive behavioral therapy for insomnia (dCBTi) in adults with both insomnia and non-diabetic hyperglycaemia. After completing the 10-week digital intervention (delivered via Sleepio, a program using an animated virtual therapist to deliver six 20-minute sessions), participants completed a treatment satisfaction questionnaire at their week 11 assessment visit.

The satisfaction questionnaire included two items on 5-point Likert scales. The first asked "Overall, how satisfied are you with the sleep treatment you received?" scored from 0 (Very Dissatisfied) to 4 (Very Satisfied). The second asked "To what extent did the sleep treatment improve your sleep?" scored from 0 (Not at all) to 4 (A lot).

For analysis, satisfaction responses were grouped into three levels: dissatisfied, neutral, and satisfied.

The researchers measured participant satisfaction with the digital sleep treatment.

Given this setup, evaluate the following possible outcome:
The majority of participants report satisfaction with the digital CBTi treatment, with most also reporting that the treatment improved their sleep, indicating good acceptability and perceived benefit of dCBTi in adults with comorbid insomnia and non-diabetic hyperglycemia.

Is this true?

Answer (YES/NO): YES